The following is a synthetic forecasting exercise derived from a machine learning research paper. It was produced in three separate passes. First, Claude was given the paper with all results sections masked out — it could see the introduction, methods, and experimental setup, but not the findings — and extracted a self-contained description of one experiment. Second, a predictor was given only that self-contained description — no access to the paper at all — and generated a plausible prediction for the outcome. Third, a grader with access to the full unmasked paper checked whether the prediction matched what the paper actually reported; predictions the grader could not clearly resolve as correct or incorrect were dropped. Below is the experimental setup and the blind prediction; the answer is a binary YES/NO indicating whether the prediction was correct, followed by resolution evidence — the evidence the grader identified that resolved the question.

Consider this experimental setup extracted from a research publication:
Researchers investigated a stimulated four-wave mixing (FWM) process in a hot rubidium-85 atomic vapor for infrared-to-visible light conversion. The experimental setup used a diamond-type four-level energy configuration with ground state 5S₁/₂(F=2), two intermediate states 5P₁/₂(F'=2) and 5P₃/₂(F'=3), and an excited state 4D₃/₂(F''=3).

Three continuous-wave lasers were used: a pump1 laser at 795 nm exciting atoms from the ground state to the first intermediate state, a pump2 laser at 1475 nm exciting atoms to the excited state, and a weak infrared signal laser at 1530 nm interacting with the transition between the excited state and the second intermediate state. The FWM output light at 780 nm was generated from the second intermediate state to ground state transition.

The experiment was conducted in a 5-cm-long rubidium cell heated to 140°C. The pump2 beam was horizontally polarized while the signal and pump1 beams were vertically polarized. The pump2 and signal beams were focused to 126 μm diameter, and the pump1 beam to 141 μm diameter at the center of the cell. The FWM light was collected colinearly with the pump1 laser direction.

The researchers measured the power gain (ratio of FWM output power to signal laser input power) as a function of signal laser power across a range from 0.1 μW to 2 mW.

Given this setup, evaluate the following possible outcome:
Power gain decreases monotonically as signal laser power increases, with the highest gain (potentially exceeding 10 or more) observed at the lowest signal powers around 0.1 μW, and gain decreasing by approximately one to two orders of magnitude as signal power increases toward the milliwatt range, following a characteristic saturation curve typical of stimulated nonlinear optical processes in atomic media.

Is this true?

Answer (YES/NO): YES